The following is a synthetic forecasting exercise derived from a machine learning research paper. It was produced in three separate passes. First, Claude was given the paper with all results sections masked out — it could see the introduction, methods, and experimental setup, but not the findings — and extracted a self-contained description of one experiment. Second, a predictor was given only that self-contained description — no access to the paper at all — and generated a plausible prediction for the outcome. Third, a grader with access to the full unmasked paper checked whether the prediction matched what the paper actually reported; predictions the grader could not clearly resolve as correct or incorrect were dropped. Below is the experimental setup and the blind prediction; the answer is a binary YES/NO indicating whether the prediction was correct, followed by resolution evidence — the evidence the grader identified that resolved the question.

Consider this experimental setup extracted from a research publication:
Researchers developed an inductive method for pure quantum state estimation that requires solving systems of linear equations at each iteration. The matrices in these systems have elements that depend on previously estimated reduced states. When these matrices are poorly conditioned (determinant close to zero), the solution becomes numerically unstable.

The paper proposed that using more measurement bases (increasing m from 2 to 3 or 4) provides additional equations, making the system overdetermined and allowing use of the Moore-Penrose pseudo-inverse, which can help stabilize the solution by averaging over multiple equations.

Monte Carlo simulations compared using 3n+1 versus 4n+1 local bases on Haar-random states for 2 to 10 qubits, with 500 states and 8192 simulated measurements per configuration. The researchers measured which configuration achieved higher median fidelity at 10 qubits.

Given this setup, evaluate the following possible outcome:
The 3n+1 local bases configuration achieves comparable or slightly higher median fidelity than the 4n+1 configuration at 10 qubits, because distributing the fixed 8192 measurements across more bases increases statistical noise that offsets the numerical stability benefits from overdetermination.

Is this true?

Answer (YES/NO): NO